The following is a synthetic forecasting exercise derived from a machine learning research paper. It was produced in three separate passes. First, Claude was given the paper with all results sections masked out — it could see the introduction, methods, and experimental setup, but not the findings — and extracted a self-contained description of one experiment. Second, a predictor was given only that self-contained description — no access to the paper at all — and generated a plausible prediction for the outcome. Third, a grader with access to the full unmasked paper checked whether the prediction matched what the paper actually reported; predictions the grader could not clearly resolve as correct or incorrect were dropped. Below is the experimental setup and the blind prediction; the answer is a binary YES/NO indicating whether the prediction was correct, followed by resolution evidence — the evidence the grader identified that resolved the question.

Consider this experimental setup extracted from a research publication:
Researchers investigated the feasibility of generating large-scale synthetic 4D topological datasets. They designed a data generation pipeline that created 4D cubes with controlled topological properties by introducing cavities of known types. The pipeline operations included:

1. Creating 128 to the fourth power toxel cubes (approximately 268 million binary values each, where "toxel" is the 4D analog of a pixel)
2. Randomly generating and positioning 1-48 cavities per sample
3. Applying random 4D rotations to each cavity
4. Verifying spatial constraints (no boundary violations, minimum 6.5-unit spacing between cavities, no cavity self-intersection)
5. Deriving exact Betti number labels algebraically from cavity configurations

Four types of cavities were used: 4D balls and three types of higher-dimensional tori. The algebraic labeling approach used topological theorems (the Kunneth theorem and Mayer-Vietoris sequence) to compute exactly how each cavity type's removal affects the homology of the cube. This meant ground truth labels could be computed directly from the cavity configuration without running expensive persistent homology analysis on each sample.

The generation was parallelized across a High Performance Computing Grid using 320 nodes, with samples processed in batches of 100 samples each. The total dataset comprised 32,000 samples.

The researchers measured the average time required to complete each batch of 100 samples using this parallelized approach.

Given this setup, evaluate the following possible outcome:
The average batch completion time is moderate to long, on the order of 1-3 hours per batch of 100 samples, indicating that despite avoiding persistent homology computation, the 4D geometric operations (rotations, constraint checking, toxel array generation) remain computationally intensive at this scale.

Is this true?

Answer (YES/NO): NO